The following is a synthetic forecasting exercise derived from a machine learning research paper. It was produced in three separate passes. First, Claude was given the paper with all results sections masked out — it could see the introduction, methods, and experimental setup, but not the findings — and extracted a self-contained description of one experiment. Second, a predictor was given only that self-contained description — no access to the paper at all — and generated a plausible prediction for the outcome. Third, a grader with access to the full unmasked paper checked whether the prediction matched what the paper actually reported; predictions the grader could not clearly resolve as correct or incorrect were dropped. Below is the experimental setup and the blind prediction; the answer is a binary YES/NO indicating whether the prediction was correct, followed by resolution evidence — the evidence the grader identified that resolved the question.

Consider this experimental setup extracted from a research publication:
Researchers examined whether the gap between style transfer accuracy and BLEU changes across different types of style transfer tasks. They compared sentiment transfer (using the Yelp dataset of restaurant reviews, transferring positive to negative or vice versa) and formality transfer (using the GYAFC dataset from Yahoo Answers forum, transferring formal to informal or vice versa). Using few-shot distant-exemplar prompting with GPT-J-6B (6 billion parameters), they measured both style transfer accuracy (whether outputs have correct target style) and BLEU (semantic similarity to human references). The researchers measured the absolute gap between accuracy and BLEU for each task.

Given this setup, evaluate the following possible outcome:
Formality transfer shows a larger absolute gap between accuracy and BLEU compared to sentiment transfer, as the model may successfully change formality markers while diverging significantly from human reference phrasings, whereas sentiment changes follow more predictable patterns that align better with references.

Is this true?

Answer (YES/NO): NO